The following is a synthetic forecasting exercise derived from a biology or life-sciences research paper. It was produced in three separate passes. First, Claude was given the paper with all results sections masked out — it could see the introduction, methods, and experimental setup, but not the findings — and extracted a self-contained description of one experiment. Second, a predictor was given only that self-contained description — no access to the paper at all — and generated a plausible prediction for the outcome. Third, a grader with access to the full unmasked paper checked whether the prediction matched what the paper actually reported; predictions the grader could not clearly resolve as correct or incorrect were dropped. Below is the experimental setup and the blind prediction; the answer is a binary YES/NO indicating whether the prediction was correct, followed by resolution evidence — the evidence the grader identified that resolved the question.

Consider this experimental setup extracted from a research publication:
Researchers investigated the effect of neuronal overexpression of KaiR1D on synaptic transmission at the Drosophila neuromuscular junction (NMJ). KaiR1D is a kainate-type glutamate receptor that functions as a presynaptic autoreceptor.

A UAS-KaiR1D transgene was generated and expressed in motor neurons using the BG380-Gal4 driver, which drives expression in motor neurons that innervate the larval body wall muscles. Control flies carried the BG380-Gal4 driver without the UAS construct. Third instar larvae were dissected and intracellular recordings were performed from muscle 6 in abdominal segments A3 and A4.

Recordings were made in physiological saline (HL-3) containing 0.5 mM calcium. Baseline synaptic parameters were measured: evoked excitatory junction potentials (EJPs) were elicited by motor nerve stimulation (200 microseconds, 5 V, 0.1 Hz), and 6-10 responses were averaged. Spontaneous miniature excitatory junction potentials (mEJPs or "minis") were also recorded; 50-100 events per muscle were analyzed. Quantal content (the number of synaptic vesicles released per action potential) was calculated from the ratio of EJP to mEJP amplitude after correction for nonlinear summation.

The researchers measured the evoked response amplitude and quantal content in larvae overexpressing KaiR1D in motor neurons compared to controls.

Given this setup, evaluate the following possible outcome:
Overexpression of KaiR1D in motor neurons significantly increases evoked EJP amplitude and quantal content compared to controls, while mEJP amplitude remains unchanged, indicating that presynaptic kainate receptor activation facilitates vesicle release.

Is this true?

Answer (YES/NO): NO